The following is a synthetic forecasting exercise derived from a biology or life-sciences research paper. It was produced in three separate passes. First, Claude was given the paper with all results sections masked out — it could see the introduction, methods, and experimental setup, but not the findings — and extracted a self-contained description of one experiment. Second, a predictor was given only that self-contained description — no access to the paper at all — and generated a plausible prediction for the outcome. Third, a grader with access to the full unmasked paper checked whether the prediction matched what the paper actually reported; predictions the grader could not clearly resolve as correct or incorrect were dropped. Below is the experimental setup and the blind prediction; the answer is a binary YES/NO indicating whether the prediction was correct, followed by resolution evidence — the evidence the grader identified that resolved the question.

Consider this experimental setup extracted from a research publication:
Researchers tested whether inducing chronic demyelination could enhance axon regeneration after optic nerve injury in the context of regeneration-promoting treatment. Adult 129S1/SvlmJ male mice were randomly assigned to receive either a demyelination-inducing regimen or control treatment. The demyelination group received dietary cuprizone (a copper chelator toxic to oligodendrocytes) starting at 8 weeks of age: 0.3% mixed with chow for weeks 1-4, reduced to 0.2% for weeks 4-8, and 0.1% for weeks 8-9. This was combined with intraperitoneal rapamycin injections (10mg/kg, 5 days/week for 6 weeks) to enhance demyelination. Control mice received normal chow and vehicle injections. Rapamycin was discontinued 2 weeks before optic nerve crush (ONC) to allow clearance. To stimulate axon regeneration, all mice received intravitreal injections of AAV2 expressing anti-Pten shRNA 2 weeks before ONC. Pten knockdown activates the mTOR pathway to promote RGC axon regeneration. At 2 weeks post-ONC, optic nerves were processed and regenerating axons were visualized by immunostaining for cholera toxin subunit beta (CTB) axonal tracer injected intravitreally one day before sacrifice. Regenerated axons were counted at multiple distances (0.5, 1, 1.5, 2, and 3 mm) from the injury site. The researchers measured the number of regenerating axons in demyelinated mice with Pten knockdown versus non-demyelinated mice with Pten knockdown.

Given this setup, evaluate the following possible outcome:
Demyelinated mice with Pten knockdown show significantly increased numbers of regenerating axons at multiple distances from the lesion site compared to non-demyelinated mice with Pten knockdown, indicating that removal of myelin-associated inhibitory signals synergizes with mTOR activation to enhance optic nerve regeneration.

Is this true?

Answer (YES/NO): NO